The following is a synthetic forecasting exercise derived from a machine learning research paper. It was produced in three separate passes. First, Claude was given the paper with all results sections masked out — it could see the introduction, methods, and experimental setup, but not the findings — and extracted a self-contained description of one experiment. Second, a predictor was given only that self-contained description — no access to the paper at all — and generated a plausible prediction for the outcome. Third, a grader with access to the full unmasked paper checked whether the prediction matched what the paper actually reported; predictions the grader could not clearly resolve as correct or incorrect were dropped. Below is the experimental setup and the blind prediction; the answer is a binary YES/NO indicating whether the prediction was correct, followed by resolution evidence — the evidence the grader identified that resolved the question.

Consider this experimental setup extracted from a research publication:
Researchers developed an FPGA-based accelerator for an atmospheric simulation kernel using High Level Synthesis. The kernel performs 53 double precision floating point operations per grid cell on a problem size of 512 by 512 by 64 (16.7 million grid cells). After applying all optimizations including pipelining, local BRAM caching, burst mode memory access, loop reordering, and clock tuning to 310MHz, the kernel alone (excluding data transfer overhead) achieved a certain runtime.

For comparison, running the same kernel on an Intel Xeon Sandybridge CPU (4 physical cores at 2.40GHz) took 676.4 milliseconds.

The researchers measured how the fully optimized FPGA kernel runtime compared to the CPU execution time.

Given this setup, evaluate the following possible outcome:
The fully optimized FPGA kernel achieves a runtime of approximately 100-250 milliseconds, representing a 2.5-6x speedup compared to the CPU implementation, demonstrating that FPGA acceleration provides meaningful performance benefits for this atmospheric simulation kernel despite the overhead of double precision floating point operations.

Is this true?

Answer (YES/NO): NO